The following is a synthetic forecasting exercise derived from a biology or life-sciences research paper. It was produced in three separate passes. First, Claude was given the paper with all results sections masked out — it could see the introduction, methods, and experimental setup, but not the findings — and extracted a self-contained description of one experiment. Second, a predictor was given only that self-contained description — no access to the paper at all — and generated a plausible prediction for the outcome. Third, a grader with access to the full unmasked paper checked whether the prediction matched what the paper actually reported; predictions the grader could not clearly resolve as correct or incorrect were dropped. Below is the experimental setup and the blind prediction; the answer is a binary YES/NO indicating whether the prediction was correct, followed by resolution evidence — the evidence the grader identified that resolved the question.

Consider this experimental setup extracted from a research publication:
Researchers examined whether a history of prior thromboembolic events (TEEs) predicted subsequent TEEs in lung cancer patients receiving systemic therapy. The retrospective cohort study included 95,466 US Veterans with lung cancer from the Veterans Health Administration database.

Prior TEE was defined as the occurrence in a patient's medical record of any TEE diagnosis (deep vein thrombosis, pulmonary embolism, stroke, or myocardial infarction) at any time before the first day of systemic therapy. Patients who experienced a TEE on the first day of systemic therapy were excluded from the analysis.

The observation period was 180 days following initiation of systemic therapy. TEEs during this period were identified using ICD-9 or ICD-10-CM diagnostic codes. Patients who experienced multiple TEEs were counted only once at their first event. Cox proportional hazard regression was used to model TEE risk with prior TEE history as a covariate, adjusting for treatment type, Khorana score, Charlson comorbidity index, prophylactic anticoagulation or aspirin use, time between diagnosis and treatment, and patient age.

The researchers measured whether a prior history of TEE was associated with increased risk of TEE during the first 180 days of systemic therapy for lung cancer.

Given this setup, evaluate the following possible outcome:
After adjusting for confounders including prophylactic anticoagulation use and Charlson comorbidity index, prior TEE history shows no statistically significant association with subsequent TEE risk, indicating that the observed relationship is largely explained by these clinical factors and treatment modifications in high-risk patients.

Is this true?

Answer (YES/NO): NO